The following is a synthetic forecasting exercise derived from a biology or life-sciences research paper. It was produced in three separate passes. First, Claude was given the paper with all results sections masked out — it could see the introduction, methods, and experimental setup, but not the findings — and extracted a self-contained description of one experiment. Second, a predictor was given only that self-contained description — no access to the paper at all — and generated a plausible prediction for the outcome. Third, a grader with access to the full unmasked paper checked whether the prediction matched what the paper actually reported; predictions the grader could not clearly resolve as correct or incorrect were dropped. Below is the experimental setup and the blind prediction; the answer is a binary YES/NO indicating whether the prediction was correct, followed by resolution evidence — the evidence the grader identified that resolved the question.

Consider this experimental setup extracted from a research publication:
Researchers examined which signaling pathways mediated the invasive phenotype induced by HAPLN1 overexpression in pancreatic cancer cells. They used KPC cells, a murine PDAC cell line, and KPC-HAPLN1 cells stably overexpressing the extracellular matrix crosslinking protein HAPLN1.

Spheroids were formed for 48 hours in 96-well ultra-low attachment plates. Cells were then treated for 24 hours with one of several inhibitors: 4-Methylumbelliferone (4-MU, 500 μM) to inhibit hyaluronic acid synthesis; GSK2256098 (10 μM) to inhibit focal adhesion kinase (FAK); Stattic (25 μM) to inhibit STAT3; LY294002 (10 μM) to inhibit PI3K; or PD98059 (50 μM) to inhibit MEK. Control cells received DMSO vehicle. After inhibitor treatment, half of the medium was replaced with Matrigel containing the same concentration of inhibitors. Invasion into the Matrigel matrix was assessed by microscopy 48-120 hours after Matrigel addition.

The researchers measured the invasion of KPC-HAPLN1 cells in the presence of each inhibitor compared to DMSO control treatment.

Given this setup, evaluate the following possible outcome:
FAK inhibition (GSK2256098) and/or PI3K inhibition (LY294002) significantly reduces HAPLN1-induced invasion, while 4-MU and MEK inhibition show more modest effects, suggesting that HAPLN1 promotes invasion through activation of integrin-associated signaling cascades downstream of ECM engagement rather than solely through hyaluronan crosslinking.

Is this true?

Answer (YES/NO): NO